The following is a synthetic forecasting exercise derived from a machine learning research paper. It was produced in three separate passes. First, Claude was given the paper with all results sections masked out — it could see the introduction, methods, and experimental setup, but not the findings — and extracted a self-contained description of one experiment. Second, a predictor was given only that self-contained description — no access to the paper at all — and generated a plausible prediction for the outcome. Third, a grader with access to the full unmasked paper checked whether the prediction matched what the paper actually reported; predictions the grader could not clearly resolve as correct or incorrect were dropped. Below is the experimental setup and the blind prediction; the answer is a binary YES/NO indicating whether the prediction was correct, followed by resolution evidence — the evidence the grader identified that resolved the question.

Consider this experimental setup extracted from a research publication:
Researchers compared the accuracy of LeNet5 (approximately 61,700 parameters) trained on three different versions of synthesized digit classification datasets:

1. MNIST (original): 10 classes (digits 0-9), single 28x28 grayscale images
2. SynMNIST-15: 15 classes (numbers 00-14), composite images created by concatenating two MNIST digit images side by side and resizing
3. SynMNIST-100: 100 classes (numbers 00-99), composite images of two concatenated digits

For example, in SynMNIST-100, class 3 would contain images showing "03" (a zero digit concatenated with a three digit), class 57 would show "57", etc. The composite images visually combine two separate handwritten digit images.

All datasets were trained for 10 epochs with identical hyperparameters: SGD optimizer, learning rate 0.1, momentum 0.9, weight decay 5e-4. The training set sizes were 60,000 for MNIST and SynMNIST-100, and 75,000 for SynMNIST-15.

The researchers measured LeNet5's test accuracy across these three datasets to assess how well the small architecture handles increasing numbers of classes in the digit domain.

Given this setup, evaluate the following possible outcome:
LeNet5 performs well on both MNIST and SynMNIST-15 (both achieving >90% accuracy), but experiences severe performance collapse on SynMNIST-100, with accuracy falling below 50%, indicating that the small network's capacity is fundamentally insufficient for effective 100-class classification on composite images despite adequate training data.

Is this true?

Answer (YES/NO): NO